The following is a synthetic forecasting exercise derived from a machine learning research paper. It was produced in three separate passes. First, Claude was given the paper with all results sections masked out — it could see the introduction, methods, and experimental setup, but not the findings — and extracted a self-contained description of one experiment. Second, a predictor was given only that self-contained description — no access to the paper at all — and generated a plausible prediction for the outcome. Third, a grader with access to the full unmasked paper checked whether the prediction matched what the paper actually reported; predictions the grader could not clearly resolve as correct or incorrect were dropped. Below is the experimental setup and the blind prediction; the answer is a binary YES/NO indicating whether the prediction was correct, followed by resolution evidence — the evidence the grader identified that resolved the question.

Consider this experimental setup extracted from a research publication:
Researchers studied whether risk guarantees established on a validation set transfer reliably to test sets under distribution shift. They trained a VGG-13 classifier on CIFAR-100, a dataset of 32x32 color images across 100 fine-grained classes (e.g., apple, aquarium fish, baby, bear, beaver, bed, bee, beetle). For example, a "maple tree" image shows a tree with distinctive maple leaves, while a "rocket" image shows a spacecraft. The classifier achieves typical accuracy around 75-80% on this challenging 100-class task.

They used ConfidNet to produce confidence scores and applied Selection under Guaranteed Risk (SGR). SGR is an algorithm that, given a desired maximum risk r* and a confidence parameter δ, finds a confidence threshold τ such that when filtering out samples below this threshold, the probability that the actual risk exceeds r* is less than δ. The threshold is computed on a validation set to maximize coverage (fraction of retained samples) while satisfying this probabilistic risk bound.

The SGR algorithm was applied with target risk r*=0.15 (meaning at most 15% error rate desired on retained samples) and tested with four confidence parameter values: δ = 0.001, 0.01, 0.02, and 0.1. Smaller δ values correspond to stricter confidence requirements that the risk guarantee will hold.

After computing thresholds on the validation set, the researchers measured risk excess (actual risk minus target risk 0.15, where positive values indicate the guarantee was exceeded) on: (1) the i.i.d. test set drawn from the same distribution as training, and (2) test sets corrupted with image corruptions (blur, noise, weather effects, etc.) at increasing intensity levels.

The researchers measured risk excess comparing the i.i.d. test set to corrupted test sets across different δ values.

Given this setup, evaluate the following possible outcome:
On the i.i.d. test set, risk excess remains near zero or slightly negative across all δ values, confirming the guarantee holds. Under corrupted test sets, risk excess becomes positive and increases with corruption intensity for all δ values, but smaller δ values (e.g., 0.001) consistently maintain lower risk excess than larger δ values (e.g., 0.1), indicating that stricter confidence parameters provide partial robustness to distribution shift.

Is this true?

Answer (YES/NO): YES